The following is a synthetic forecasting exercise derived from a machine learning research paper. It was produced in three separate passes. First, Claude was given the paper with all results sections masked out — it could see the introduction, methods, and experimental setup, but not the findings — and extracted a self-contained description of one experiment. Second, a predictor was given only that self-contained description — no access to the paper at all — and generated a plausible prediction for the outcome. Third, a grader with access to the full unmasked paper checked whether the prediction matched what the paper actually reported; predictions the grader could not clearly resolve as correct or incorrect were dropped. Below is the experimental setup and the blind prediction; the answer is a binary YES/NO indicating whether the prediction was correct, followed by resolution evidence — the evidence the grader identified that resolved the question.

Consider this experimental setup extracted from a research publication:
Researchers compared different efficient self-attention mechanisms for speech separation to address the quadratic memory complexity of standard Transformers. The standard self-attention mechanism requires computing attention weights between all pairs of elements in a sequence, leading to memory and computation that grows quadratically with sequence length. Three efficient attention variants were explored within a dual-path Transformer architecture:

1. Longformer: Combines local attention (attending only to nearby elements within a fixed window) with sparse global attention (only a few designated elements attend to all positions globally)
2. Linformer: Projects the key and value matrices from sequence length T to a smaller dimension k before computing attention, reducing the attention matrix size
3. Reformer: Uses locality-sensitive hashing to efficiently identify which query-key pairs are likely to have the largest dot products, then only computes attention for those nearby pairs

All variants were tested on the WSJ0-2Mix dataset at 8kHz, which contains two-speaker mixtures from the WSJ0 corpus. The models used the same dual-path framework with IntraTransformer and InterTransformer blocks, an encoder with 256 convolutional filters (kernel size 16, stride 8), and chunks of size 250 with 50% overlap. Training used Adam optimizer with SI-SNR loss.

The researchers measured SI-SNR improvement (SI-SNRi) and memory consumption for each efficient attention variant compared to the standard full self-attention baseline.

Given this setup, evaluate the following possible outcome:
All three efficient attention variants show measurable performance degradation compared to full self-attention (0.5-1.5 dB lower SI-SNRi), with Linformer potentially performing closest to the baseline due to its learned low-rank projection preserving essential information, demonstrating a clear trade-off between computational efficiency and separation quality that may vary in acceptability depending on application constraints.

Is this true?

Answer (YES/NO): NO